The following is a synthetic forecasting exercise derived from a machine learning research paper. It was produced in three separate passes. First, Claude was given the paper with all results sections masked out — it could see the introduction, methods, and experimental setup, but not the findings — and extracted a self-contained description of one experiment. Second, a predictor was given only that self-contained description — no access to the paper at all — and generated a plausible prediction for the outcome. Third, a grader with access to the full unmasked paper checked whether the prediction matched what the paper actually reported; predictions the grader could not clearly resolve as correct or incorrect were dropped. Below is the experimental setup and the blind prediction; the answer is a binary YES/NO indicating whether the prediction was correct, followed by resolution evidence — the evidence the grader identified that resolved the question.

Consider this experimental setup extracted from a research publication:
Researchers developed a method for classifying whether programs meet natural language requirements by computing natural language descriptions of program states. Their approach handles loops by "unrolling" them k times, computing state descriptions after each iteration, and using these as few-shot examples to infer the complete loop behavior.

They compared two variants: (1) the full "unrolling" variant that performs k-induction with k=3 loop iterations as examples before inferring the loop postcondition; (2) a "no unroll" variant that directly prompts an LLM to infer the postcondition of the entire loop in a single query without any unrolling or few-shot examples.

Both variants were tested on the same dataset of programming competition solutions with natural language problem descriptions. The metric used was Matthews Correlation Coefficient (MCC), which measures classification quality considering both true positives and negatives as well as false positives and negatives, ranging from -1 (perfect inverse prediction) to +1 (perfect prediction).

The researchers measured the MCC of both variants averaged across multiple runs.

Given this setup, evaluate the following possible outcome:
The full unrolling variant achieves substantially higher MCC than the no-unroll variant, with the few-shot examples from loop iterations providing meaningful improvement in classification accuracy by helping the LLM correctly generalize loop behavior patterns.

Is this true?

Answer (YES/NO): YES